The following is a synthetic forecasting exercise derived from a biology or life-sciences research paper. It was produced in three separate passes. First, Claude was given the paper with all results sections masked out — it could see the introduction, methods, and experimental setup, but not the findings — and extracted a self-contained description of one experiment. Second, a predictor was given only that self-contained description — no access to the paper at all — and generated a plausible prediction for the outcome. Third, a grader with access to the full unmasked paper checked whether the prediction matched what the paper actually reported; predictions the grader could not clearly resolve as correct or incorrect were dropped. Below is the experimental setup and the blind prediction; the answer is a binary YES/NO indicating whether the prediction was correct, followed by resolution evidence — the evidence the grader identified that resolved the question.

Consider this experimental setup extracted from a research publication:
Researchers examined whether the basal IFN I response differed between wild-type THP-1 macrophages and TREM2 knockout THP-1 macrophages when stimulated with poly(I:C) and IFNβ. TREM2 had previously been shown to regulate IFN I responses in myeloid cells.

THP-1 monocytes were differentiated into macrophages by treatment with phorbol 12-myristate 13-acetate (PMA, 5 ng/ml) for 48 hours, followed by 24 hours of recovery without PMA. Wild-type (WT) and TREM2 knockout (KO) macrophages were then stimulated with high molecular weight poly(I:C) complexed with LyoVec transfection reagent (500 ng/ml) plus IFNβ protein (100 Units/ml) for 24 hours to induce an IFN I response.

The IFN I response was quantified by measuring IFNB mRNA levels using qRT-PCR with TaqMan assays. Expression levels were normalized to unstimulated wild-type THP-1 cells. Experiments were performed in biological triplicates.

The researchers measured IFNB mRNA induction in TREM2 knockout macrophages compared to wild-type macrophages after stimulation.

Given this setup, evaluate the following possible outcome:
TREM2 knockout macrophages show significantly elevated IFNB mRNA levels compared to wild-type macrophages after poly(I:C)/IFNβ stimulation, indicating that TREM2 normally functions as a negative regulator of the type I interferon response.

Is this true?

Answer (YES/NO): NO